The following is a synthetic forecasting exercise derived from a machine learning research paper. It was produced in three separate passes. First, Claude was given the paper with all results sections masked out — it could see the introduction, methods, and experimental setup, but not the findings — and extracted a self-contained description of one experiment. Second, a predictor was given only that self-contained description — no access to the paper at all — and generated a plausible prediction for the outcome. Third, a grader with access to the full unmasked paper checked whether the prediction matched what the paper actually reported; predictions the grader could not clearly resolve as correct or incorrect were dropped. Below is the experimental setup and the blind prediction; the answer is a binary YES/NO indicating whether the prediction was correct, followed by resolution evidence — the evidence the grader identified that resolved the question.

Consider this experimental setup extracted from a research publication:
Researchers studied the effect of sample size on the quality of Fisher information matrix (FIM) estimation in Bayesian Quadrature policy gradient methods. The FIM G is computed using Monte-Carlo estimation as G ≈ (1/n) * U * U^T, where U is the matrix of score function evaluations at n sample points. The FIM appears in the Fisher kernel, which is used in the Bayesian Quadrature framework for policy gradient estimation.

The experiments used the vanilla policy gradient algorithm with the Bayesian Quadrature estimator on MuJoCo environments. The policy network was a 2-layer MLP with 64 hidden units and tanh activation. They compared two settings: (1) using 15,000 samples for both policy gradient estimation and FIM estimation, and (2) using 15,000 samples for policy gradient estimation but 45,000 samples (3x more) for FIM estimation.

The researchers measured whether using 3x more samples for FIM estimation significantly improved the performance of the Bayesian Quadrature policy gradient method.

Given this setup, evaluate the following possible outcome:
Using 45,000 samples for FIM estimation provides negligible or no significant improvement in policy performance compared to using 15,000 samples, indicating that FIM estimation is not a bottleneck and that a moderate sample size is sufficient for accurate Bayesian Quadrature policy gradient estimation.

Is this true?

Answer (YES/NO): YES